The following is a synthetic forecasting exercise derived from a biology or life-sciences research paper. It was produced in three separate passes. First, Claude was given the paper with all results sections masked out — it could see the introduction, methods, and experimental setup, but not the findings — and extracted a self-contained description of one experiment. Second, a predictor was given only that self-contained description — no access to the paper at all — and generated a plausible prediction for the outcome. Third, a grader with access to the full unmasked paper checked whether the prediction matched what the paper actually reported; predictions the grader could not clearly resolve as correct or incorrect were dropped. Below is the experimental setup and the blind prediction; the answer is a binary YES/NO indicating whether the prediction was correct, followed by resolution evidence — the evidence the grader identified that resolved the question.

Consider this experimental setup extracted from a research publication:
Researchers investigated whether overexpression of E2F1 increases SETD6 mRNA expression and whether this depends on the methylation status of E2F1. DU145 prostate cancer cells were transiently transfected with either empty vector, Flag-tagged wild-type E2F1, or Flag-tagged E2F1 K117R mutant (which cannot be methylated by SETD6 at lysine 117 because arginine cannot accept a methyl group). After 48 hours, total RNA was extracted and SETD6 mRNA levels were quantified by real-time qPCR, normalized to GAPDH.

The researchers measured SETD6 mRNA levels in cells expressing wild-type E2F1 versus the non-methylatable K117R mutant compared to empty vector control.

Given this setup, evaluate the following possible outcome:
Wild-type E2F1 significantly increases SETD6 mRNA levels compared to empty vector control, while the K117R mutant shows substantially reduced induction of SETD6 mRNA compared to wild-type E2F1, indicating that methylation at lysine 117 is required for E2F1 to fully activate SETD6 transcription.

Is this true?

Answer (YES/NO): YES